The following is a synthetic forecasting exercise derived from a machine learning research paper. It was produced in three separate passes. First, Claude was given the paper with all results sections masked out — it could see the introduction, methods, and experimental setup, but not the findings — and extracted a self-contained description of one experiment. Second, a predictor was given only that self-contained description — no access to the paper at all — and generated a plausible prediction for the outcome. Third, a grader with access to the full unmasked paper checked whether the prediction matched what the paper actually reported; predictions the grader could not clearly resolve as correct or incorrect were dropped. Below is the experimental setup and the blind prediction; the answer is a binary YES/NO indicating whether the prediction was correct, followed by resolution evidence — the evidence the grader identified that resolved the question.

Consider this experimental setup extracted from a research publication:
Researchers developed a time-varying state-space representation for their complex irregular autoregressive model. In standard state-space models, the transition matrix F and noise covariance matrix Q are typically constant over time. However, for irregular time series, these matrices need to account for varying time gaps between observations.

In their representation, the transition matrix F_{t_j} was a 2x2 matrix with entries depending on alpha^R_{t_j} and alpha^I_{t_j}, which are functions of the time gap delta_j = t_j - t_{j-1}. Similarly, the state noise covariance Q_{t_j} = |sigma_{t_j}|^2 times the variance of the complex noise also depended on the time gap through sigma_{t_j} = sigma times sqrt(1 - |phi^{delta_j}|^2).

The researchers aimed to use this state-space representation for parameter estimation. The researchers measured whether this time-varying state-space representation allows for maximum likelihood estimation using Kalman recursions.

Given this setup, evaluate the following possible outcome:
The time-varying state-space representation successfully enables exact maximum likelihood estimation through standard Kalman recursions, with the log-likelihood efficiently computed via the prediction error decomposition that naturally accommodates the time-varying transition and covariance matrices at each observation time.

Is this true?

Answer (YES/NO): YES